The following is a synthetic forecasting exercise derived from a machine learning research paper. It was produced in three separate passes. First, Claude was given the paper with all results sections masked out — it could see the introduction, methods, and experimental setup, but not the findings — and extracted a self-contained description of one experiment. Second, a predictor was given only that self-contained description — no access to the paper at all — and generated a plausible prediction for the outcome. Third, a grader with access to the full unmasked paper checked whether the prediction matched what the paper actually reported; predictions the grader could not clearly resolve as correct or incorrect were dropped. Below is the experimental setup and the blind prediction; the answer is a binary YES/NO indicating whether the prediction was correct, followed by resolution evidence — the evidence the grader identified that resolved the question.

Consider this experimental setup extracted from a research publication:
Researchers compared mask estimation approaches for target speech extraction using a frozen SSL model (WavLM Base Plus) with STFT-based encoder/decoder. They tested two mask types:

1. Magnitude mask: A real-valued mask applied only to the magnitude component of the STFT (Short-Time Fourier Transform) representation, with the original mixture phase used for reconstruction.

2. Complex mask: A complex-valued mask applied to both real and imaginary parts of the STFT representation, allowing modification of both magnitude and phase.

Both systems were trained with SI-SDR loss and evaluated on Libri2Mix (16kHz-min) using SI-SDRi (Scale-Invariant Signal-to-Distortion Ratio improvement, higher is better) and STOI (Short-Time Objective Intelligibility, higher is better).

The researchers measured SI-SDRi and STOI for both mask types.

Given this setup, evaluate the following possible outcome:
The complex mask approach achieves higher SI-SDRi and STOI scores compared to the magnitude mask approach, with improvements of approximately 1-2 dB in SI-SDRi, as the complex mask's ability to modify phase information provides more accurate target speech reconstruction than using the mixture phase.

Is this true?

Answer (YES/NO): NO